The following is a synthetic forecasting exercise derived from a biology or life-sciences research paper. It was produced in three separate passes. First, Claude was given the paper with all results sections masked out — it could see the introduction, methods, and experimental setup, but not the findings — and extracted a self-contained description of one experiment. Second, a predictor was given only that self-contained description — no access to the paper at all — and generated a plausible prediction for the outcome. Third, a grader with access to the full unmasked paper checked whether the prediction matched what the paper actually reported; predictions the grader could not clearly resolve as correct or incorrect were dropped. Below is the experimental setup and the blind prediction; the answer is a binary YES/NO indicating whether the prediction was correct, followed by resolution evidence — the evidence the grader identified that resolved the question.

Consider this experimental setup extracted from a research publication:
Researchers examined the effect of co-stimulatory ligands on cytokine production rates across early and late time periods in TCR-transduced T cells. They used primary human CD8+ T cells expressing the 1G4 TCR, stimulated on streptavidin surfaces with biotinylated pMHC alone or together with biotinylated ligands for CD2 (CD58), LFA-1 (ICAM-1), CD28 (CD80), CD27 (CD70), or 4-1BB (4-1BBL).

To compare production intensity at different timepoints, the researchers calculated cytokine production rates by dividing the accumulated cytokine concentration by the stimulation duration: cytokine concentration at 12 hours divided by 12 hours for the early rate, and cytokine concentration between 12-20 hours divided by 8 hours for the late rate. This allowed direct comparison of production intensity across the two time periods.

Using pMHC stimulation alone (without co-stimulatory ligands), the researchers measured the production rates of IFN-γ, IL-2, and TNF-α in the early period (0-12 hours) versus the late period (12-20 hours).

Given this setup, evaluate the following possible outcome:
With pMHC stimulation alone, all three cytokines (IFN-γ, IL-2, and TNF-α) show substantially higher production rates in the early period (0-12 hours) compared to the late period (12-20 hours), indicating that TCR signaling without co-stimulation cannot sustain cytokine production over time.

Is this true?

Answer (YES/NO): YES